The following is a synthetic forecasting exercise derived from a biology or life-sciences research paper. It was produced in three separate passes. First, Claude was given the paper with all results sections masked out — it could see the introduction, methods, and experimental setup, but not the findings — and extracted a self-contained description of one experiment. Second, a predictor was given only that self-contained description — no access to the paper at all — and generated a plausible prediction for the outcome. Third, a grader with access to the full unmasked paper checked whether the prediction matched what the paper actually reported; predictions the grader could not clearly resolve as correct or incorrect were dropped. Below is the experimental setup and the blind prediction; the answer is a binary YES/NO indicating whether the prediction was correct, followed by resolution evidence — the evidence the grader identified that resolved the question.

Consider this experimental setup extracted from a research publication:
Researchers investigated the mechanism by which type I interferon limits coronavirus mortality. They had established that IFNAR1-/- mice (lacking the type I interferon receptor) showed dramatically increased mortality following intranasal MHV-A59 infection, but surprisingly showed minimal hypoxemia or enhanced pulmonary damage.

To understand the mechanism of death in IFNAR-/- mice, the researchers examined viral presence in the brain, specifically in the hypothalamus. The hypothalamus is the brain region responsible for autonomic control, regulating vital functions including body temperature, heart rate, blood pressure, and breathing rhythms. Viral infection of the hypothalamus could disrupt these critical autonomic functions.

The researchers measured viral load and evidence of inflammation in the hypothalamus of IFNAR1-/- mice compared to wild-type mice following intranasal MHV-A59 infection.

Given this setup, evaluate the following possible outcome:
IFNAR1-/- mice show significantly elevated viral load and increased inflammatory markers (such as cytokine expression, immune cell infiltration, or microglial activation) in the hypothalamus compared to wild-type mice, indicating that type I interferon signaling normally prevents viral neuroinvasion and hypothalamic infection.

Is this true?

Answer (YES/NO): YES